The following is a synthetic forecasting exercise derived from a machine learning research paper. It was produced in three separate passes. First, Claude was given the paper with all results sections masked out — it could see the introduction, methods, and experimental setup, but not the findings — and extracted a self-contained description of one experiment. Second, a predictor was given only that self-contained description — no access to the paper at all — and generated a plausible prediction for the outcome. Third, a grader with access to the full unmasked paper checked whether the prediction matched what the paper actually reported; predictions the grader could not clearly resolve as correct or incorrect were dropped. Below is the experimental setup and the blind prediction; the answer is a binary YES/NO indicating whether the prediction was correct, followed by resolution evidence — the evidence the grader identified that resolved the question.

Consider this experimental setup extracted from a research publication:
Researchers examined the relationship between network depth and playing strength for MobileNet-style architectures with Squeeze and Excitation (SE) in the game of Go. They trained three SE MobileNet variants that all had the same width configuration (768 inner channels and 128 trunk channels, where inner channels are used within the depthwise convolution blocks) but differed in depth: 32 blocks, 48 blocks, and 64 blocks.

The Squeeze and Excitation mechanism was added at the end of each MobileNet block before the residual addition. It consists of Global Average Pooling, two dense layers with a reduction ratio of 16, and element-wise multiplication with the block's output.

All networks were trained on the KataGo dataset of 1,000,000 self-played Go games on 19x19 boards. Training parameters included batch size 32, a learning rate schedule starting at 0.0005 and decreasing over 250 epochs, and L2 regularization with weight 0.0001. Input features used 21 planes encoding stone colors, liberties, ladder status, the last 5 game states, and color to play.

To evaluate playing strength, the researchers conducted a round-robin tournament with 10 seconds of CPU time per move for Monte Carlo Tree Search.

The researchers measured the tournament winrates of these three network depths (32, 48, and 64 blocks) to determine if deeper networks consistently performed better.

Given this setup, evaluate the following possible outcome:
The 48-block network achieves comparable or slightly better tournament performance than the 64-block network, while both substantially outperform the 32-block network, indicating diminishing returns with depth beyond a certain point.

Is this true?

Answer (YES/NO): NO